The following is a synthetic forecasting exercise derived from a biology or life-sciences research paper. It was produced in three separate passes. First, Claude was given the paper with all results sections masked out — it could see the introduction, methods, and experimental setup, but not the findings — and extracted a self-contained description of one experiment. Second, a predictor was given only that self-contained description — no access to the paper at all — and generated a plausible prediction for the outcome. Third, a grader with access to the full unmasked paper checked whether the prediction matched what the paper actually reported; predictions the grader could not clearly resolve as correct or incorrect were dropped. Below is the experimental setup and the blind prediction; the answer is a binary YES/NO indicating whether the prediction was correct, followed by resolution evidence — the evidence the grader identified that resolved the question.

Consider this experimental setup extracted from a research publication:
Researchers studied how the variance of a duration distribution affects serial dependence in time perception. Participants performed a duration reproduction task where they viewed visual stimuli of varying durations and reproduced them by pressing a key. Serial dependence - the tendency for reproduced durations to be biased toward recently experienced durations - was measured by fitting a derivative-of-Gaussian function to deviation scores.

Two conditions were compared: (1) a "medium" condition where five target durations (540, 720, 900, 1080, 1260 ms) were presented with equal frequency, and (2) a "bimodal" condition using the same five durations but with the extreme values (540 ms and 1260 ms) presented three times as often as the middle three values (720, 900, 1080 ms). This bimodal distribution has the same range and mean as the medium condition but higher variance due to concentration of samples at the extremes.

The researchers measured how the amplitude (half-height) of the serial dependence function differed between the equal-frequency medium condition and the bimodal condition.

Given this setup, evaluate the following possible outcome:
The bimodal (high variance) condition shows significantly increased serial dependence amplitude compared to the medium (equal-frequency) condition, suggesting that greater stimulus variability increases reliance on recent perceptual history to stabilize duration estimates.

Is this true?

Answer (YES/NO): YES